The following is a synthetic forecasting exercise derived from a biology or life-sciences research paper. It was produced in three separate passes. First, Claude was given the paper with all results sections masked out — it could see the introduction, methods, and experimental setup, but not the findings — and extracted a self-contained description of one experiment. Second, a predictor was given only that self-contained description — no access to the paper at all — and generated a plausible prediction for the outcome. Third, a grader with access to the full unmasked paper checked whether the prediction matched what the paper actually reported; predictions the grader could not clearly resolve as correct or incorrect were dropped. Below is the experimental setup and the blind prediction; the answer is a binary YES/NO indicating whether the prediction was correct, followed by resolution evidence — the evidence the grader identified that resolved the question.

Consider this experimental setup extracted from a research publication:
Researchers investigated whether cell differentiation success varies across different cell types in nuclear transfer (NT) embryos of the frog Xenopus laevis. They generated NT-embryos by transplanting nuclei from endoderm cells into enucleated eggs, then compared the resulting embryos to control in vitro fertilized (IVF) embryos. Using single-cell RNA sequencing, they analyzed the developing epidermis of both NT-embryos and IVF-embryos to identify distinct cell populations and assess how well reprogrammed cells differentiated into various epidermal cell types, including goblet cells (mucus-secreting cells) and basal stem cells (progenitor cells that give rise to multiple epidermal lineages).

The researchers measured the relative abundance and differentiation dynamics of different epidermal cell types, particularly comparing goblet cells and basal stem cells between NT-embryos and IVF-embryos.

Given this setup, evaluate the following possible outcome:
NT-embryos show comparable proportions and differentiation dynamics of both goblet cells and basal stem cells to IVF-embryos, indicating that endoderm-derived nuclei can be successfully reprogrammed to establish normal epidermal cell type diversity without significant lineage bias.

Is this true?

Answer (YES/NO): NO